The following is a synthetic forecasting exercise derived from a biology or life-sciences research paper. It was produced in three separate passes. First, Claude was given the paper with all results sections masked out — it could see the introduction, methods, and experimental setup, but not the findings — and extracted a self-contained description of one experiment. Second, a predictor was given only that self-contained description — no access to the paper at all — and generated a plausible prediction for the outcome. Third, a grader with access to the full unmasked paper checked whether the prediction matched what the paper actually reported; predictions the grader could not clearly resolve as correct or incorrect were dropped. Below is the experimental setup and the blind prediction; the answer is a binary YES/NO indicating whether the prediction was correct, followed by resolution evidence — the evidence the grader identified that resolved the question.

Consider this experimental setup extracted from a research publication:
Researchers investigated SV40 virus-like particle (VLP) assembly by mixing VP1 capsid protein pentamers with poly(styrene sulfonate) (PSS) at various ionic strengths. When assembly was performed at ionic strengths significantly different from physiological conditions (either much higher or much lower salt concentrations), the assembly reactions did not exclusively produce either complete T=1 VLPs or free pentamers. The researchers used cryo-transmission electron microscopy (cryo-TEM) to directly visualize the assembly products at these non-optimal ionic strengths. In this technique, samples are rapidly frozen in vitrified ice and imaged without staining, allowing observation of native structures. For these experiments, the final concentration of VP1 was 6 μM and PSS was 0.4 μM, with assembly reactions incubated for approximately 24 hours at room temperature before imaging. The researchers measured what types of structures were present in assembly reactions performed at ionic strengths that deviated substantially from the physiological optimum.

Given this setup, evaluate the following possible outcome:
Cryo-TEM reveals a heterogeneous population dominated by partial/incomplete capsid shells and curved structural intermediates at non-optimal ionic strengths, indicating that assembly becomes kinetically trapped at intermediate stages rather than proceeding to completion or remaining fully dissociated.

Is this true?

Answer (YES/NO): YES